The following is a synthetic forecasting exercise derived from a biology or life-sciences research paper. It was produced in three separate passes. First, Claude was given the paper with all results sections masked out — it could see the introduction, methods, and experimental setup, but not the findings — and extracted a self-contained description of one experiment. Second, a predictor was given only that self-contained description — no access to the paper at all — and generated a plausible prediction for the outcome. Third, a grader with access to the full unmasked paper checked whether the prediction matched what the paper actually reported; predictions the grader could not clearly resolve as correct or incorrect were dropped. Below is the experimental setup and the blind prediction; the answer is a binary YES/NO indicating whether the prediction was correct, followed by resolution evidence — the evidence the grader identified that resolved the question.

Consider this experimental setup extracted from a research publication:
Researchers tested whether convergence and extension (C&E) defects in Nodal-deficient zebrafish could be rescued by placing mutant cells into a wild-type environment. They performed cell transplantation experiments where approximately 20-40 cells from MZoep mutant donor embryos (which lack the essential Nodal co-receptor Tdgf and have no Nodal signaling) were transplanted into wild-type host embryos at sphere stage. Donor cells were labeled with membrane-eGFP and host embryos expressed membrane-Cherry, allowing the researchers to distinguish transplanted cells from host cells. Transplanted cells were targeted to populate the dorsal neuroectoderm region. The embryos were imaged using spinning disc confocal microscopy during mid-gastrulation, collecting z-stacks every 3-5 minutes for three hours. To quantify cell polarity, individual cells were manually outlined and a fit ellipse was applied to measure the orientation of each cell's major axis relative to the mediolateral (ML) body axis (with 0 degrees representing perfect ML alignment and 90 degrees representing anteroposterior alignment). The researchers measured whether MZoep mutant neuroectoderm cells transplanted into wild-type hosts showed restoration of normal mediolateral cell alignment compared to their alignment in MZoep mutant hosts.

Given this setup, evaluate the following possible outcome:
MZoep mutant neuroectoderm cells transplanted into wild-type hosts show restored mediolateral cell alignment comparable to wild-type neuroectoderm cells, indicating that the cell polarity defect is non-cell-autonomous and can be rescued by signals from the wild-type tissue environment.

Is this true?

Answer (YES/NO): NO